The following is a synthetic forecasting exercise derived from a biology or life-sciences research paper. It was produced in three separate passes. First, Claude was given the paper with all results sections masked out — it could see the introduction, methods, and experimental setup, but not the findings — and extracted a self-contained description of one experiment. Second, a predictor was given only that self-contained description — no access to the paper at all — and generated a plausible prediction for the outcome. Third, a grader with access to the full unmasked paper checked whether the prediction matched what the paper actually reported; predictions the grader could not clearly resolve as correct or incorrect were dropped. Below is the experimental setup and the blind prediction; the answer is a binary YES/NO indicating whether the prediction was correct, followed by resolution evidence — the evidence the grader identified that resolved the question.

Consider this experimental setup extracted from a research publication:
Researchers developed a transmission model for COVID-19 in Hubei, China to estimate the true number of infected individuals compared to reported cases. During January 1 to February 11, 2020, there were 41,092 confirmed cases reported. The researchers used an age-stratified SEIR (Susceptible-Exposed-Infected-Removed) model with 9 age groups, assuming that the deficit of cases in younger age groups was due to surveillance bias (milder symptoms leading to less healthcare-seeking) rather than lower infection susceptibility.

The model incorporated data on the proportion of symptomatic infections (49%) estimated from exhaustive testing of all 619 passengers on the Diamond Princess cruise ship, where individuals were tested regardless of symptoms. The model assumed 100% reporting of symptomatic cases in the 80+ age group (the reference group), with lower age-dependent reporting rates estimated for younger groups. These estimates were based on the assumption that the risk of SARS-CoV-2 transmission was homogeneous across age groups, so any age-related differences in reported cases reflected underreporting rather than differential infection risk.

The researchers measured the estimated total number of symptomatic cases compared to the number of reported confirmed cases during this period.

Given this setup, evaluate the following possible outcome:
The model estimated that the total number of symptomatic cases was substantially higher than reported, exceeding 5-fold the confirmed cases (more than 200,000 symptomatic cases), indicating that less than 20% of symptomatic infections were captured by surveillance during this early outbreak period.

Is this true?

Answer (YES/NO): NO